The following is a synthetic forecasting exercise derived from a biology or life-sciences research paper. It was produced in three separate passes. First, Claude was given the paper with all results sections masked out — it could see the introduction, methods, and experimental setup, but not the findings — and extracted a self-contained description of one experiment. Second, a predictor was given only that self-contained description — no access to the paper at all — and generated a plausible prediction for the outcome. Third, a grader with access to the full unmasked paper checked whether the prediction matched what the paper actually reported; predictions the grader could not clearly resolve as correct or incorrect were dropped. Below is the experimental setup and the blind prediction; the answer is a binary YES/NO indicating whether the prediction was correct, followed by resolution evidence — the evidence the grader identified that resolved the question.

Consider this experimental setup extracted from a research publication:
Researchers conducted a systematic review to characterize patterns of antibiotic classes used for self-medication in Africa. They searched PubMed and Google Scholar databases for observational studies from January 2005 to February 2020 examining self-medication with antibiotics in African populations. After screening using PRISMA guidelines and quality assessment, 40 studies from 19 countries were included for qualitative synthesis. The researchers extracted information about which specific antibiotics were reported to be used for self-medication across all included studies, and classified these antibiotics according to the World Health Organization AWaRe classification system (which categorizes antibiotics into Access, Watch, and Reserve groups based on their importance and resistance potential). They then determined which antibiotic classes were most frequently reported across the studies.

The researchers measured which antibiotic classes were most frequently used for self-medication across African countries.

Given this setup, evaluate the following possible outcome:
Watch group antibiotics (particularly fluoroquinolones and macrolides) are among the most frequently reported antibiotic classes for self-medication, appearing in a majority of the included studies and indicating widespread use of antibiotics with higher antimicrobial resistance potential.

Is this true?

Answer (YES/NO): NO